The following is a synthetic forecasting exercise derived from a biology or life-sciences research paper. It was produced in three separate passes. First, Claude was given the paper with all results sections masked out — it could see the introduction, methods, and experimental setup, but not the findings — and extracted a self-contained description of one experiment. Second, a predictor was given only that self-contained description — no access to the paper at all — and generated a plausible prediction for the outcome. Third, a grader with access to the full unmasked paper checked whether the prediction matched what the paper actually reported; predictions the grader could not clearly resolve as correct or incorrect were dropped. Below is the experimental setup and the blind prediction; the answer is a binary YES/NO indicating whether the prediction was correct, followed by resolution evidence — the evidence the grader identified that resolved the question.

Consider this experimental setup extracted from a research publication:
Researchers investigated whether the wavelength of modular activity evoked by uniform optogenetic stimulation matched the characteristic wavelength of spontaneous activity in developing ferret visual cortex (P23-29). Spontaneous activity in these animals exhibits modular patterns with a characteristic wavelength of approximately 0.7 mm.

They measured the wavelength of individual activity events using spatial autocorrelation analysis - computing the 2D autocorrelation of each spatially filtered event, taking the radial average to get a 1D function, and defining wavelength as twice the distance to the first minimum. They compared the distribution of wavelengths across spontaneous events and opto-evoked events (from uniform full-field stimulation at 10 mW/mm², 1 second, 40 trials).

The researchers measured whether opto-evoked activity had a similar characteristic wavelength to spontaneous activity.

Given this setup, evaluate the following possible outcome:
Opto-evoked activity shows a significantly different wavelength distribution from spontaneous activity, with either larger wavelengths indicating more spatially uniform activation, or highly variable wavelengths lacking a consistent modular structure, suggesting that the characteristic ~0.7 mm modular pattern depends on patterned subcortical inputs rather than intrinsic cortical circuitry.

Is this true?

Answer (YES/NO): NO